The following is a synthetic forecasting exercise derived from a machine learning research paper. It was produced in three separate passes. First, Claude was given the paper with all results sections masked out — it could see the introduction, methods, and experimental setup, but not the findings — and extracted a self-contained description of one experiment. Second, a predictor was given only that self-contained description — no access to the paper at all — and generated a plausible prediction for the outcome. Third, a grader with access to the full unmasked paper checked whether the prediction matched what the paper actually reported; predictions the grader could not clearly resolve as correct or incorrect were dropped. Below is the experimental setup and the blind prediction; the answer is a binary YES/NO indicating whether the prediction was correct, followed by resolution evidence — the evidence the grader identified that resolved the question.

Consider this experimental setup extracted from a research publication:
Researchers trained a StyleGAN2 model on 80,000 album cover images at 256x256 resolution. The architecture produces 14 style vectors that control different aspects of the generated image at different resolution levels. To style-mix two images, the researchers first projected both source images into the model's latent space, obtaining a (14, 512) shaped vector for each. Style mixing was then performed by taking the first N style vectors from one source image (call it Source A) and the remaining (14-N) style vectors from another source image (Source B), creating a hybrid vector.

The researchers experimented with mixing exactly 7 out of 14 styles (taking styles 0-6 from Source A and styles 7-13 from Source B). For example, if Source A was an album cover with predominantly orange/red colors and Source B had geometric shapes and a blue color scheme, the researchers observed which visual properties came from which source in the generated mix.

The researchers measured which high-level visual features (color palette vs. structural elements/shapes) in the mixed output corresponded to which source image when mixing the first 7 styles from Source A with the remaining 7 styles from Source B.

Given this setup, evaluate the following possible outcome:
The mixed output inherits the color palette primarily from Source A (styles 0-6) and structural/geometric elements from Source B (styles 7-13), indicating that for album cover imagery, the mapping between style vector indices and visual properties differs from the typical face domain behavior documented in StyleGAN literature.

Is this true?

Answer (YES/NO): YES